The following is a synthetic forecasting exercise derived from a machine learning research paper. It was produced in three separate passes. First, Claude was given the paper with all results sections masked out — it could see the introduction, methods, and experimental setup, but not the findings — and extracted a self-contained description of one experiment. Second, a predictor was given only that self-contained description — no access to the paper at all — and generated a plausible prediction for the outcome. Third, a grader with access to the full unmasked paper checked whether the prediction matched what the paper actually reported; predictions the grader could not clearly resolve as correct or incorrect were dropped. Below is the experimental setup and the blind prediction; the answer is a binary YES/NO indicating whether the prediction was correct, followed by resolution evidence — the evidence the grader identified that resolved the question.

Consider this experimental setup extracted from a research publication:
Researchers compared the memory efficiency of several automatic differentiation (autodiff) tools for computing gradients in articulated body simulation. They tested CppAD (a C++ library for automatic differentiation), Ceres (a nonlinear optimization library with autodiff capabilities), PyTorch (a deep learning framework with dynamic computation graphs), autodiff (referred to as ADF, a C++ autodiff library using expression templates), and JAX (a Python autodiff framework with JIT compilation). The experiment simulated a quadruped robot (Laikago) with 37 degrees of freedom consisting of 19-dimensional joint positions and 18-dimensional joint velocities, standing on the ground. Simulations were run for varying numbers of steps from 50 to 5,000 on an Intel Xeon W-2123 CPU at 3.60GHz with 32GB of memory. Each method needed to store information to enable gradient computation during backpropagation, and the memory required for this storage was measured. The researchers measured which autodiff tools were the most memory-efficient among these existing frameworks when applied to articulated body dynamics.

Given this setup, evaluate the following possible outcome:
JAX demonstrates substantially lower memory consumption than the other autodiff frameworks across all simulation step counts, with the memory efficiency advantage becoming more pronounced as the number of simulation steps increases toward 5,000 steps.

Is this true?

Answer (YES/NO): NO